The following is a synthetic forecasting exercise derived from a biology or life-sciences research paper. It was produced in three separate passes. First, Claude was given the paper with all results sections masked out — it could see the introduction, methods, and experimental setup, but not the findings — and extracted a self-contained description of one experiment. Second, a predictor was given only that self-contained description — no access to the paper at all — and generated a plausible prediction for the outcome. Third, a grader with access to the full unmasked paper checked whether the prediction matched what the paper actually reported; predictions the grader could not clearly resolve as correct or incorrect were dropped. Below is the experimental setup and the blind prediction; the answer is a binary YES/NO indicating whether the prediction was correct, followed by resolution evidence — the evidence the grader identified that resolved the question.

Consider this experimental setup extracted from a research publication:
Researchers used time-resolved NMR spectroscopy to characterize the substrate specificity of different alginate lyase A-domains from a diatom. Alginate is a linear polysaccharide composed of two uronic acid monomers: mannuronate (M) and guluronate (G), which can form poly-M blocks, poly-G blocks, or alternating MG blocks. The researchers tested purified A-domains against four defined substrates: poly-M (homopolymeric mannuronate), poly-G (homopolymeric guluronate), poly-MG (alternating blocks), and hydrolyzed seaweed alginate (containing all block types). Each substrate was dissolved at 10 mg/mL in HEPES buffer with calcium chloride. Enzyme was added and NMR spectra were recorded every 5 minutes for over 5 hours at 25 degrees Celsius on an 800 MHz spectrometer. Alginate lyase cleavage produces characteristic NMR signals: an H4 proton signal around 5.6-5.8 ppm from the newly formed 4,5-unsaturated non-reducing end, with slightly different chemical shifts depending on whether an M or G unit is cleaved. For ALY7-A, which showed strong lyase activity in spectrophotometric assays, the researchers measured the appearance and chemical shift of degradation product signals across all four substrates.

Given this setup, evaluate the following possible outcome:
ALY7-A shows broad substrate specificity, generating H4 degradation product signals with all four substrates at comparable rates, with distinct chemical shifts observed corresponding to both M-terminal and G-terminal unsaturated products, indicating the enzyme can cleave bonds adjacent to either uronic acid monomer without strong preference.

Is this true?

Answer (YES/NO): NO